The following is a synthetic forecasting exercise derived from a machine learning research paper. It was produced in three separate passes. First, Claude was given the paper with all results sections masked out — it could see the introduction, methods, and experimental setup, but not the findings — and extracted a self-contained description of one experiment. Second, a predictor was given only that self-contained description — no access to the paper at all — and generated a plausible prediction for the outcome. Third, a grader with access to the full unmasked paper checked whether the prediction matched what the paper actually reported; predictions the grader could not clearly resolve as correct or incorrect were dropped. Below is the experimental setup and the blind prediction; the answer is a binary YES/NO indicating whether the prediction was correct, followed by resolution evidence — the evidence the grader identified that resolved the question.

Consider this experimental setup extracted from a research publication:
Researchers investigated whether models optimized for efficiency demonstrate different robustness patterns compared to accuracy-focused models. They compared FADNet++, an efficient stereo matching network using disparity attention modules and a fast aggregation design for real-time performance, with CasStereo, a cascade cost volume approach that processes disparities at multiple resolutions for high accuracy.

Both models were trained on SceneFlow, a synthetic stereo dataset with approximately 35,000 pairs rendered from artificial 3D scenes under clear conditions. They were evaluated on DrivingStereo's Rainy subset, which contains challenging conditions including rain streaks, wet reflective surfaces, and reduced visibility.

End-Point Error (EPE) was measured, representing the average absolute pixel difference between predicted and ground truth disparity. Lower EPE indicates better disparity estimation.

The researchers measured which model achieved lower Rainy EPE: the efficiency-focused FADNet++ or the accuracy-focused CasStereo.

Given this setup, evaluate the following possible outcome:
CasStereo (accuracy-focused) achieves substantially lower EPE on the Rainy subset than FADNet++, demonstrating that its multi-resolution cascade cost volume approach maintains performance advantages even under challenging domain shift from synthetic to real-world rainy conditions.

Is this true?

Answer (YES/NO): NO